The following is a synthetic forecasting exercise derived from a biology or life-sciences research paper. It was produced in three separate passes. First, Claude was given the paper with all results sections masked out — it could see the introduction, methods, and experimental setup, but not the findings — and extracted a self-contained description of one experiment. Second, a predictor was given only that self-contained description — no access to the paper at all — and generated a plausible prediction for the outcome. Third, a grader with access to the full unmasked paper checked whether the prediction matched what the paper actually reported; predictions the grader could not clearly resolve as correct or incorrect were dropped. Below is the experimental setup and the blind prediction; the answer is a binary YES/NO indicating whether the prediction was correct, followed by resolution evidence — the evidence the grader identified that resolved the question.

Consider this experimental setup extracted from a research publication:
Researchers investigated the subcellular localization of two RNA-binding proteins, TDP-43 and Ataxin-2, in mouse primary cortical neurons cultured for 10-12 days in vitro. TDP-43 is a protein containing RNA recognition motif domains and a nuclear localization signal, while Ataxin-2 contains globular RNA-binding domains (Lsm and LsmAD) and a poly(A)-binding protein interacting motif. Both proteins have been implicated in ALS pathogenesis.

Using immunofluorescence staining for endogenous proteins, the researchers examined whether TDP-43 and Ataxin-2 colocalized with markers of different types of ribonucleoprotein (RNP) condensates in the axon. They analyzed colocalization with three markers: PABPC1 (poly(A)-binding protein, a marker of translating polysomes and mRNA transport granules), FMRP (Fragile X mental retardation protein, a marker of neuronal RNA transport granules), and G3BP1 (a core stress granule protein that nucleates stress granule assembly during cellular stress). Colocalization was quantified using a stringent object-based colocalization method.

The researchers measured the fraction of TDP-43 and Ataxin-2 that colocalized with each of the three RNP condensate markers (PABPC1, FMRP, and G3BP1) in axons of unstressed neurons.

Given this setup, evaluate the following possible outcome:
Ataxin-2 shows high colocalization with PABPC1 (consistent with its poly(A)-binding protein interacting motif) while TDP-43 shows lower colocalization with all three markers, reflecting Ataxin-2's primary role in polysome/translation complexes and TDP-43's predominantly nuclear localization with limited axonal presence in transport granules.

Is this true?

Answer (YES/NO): NO